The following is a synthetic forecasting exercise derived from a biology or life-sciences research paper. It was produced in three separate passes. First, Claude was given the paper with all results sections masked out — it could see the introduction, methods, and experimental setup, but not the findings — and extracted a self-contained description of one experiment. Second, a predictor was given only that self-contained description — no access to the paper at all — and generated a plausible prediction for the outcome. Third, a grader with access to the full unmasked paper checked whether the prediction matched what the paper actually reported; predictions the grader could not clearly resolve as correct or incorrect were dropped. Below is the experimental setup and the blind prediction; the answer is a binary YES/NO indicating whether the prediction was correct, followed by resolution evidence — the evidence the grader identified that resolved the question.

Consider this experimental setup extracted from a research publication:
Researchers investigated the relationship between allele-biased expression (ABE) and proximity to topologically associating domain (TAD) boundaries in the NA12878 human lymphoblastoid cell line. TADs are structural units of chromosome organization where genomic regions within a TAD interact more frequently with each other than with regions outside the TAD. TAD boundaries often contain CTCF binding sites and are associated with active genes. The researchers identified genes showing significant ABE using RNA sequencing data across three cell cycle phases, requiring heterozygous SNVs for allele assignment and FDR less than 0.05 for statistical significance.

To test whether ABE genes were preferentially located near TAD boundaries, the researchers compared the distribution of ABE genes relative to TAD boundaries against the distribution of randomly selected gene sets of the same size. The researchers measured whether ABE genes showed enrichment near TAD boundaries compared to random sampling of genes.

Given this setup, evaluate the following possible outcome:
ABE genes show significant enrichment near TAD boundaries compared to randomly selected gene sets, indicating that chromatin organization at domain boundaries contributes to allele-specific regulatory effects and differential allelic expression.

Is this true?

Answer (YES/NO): YES